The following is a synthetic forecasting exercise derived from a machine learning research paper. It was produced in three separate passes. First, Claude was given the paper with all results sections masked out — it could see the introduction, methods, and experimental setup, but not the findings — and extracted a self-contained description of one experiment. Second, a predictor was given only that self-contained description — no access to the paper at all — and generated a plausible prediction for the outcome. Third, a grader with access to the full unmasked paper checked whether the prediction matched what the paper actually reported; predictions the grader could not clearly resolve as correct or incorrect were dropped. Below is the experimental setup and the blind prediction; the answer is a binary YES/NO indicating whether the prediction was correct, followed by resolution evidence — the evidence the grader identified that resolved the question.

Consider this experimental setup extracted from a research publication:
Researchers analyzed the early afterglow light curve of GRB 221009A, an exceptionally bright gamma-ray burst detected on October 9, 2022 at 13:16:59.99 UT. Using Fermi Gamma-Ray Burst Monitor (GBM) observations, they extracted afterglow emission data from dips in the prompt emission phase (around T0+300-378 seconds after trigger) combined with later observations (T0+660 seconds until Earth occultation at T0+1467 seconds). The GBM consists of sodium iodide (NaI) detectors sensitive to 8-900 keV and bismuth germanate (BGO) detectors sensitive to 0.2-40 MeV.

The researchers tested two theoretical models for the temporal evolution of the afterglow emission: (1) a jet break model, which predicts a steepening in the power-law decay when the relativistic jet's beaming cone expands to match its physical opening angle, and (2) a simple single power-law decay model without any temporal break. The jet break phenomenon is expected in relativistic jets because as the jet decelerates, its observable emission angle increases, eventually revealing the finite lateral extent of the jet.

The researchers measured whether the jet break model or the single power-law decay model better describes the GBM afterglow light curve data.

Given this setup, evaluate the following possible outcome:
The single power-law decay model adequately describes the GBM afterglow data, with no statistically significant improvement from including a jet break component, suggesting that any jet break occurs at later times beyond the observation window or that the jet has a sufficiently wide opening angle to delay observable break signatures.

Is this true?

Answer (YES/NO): NO